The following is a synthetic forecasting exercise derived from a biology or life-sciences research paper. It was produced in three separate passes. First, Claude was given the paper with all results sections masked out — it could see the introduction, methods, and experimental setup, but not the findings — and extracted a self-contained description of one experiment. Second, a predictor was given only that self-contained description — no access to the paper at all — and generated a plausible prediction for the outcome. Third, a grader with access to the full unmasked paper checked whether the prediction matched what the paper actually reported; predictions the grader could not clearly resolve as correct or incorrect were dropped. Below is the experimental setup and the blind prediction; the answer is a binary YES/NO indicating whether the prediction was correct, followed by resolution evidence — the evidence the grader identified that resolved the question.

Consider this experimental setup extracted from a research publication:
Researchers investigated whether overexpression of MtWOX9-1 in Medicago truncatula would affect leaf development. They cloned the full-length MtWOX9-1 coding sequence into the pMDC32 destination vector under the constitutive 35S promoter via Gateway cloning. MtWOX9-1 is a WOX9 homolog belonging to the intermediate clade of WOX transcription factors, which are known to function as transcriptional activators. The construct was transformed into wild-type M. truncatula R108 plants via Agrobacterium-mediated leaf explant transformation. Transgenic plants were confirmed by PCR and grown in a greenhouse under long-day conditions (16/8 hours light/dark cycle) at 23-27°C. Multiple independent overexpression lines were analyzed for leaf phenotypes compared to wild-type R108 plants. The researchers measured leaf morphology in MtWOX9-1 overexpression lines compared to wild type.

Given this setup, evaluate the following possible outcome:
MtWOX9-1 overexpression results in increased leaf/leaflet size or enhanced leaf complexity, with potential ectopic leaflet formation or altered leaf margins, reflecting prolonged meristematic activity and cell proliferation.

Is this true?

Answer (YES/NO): NO